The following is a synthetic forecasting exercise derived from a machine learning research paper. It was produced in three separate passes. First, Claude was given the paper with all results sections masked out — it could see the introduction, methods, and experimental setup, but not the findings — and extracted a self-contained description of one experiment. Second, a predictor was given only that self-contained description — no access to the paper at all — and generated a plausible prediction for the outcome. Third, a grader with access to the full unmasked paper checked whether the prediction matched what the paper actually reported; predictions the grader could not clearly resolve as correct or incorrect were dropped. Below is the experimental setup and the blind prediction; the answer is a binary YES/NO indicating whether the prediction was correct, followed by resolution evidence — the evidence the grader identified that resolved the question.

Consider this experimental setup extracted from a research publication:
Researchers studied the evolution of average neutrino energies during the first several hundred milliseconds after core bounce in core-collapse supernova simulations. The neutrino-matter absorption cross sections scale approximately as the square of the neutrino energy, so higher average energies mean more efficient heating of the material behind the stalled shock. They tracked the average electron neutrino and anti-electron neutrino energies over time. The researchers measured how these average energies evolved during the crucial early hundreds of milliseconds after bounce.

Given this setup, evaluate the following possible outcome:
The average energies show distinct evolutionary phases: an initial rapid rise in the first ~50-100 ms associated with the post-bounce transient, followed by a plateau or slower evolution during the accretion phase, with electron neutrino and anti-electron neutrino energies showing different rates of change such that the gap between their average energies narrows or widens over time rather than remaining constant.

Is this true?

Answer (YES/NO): NO